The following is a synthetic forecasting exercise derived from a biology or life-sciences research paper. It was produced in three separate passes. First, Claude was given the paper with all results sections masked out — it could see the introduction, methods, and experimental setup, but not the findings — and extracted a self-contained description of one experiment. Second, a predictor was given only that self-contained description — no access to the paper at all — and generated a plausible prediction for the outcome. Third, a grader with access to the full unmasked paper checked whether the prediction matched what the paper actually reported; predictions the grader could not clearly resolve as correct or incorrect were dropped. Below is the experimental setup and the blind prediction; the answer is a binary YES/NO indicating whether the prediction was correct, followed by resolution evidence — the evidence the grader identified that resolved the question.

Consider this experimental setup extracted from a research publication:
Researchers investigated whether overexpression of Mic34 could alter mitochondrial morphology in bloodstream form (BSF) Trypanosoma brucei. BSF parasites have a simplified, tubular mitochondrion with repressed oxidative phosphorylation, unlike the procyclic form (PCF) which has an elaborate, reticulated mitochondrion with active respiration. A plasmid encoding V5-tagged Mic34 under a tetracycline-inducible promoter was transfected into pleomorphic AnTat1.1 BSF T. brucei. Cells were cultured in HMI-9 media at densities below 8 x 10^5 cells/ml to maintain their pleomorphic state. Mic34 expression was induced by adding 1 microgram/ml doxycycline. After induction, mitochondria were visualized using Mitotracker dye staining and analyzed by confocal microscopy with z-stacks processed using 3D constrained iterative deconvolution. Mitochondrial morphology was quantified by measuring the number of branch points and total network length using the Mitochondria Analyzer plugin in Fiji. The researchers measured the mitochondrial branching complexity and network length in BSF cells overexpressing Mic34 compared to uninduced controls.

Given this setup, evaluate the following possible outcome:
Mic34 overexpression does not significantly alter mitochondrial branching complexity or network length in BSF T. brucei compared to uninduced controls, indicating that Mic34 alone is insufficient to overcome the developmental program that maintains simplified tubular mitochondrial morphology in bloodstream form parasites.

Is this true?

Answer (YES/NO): NO